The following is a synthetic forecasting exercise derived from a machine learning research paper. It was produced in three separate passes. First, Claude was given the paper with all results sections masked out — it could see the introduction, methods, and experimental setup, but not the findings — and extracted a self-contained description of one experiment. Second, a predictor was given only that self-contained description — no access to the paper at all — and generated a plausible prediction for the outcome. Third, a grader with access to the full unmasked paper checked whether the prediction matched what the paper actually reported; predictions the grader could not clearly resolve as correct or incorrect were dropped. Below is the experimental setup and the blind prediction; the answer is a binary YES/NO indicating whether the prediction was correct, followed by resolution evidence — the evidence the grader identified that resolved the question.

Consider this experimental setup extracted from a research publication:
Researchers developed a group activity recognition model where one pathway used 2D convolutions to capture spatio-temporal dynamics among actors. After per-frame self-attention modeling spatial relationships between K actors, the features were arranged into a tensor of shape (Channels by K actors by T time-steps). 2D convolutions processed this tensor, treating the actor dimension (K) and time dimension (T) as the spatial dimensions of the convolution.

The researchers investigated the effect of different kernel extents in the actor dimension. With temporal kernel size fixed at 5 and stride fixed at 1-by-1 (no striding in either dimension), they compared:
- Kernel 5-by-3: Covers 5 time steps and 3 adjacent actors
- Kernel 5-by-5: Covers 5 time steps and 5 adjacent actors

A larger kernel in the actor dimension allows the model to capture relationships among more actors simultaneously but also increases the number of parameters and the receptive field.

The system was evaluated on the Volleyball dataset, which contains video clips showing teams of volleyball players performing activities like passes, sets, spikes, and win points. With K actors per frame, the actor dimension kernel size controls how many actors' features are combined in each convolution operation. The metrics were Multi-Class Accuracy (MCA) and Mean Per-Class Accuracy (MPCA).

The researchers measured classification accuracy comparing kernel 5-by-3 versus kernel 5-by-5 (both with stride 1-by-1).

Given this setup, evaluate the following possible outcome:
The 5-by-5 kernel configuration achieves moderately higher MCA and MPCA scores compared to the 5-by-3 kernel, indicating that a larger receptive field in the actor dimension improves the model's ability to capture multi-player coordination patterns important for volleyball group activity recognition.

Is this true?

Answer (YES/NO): NO